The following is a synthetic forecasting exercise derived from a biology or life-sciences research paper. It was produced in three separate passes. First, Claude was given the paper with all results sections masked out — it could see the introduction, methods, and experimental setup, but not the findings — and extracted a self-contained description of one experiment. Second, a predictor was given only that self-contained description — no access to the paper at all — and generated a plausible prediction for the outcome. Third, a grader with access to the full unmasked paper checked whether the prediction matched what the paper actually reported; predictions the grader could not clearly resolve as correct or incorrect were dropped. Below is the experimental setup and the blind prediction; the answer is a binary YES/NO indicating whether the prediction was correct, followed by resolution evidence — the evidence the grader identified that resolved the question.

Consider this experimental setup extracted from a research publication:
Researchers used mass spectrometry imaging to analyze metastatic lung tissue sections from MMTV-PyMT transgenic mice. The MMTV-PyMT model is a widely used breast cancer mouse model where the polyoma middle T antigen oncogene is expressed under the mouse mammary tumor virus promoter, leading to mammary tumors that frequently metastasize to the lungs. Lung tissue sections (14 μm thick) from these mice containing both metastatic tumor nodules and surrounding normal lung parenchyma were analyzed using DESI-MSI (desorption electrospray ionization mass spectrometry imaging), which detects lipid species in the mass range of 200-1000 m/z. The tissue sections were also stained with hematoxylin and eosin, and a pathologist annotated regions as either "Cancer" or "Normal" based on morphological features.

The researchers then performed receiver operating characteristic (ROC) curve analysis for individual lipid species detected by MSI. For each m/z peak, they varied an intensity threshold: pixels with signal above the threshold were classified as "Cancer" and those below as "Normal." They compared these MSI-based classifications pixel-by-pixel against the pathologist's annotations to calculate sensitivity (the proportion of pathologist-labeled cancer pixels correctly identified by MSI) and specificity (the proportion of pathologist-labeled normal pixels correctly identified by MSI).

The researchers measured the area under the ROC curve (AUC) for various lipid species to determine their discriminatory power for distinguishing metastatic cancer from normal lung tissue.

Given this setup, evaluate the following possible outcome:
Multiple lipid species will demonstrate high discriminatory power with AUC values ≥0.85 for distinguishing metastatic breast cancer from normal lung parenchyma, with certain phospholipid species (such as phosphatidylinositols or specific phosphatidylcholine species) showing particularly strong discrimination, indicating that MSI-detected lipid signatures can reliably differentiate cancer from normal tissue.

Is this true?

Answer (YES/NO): NO